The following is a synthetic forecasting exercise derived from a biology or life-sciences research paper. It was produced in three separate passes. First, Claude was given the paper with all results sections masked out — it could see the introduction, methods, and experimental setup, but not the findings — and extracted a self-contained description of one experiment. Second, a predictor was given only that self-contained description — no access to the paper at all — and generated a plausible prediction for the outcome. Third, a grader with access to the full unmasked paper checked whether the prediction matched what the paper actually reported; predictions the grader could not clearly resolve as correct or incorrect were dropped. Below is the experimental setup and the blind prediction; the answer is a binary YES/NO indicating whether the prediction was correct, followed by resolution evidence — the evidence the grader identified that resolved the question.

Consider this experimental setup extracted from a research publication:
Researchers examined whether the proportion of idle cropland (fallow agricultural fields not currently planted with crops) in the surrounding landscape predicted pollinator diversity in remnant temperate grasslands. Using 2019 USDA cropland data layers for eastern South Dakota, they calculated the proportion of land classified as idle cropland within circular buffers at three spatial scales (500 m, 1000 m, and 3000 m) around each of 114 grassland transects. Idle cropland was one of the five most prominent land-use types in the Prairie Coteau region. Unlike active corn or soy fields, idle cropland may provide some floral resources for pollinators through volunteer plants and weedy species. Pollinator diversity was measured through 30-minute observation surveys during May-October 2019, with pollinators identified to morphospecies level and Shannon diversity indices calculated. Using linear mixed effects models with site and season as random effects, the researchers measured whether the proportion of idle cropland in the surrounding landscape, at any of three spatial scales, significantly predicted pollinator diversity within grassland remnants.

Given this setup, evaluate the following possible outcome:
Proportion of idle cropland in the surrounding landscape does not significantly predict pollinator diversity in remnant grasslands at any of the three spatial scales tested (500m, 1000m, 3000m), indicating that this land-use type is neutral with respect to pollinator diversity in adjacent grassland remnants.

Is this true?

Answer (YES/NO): YES